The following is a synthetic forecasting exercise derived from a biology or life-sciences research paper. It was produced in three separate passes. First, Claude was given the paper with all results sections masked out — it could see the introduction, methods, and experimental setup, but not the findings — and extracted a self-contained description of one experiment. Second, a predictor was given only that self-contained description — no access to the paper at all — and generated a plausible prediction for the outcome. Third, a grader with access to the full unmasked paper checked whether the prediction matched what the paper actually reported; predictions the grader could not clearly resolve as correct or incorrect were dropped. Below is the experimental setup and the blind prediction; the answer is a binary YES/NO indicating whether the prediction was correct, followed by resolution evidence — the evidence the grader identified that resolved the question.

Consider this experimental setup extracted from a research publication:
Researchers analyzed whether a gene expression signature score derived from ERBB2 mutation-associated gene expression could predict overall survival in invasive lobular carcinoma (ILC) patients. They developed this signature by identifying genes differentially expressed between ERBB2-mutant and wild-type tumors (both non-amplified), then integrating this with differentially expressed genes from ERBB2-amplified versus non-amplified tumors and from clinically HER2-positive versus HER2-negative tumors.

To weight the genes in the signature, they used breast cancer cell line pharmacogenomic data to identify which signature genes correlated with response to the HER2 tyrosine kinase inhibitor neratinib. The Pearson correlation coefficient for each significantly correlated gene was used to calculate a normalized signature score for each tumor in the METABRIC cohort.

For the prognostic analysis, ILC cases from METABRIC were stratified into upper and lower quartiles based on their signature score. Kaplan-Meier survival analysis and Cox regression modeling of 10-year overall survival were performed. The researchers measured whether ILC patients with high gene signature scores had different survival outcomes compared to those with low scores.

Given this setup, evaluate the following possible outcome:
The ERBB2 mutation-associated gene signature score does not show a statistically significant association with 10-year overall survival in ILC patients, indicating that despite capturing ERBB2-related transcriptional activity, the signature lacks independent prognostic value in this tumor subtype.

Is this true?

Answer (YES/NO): NO